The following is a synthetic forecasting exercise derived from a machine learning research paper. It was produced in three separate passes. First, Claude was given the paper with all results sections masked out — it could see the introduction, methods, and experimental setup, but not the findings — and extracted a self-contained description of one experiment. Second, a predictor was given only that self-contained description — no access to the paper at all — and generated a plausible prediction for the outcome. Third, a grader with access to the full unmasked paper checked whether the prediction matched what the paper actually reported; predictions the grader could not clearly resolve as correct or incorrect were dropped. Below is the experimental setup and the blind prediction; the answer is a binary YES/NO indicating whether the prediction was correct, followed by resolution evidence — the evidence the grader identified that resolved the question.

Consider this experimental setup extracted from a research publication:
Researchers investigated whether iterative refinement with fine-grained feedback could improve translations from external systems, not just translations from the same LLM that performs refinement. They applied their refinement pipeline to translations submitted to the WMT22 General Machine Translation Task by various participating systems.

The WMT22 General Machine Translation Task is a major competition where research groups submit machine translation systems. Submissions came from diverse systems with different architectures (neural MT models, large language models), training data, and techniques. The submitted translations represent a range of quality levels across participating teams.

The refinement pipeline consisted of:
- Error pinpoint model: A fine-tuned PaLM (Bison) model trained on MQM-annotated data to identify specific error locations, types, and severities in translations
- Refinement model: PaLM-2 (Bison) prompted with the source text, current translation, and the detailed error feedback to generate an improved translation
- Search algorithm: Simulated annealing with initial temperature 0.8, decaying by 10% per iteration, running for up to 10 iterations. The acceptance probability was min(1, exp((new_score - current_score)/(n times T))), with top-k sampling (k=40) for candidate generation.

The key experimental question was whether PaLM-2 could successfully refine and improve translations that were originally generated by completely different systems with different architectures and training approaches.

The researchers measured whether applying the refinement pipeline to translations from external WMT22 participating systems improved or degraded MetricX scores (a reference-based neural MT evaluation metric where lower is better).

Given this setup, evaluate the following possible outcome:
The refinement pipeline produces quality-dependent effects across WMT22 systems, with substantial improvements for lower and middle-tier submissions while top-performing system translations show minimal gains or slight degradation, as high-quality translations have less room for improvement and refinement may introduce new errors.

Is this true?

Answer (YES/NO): NO